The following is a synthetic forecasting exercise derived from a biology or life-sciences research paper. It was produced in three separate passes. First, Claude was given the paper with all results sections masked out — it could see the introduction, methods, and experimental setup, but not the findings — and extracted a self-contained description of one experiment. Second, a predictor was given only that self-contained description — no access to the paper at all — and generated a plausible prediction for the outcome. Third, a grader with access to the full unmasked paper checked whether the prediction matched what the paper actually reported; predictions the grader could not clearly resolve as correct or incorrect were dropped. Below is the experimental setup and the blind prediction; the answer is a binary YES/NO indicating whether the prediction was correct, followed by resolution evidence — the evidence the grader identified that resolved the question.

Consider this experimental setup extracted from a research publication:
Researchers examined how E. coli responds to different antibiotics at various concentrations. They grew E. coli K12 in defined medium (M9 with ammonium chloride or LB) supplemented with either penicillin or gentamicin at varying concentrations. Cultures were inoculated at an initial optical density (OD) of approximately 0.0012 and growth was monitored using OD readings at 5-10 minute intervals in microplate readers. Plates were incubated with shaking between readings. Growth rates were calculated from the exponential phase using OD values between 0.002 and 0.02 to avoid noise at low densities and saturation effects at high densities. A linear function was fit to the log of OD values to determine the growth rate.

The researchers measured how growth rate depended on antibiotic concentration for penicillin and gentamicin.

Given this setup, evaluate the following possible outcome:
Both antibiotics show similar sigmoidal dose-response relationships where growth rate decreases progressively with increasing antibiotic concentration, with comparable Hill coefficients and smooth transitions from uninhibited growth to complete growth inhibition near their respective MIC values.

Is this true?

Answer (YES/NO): NO